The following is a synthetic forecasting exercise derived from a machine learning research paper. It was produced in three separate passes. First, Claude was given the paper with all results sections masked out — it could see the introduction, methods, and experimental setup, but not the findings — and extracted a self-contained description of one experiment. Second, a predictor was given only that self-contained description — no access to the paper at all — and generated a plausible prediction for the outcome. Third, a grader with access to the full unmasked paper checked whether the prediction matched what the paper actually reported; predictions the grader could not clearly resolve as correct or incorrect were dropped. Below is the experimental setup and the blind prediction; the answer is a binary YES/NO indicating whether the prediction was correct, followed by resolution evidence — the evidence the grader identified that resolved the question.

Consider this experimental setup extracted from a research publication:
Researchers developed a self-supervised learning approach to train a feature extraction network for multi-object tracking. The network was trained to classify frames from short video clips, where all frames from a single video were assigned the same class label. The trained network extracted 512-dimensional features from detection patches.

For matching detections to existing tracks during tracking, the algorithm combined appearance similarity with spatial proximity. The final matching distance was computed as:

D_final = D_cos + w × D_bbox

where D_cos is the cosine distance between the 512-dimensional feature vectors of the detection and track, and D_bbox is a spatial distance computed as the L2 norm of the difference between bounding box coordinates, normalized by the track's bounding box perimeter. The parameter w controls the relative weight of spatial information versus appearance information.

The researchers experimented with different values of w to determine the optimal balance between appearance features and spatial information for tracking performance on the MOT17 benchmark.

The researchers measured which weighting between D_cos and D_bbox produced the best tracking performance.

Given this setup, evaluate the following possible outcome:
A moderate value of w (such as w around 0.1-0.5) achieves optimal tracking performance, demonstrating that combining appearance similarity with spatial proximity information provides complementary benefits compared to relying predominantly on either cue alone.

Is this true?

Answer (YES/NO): NO